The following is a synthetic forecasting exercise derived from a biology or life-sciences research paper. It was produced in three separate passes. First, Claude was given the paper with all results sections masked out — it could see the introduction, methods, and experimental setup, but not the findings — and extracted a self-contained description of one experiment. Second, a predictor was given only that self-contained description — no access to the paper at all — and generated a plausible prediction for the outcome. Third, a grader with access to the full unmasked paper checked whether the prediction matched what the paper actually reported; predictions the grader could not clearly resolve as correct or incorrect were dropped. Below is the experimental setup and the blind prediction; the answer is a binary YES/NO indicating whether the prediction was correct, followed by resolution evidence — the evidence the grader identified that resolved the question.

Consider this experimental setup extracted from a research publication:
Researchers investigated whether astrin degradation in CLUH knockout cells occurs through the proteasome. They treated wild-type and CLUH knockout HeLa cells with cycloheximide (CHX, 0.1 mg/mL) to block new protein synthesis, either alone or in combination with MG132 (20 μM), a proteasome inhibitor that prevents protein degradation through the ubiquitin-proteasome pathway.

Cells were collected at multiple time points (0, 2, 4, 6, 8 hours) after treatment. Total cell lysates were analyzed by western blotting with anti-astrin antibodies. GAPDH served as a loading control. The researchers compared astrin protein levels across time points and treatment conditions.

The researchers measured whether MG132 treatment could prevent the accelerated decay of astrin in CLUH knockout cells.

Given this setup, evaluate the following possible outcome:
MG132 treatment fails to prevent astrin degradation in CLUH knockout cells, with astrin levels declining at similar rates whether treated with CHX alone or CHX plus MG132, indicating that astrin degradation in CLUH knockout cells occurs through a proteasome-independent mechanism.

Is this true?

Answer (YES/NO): NO